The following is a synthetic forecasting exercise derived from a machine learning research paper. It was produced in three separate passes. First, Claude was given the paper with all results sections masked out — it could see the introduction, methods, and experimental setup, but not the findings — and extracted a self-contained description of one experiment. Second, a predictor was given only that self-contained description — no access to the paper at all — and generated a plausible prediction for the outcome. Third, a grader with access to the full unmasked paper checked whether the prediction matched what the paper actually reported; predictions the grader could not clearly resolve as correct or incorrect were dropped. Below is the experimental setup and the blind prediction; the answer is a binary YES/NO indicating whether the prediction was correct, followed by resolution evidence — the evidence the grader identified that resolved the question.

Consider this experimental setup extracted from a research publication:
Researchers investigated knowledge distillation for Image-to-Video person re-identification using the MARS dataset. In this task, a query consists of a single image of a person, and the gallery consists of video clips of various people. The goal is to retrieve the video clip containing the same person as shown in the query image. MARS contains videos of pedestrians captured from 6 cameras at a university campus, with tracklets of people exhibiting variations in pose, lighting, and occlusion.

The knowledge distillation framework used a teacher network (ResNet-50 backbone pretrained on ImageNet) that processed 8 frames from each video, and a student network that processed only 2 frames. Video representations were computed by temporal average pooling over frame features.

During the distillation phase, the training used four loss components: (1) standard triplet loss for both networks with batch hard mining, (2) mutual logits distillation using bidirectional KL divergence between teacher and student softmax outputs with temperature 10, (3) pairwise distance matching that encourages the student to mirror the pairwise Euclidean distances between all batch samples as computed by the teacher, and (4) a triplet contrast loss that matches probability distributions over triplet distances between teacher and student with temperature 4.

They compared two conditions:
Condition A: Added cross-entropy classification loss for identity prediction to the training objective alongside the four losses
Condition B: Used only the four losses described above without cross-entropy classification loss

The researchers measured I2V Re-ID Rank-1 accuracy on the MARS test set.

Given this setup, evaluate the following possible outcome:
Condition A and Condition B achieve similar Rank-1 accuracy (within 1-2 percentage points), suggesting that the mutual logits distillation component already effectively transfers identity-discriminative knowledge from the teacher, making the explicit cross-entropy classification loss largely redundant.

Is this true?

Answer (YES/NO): NO